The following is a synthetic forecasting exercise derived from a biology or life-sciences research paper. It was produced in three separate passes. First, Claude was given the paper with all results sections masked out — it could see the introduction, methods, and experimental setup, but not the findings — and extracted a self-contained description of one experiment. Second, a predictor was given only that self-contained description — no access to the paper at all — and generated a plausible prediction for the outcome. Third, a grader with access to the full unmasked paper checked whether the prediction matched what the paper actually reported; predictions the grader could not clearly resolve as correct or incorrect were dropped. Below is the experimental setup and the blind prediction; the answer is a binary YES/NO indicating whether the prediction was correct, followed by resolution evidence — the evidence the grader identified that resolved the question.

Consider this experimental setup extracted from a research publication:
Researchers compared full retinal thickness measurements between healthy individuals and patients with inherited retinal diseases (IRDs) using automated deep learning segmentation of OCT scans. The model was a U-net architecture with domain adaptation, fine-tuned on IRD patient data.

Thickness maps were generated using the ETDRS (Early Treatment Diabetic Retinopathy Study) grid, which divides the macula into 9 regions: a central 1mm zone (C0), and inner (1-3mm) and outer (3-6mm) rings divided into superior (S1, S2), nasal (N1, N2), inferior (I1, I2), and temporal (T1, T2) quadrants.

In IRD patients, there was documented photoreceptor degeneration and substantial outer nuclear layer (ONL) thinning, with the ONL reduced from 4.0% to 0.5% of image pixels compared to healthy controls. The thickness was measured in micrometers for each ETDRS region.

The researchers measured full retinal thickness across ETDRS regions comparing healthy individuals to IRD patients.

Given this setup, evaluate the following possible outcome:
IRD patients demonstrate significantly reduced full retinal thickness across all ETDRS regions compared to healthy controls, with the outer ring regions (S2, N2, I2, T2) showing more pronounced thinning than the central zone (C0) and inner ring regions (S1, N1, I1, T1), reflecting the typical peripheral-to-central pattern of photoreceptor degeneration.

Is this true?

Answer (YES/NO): NO